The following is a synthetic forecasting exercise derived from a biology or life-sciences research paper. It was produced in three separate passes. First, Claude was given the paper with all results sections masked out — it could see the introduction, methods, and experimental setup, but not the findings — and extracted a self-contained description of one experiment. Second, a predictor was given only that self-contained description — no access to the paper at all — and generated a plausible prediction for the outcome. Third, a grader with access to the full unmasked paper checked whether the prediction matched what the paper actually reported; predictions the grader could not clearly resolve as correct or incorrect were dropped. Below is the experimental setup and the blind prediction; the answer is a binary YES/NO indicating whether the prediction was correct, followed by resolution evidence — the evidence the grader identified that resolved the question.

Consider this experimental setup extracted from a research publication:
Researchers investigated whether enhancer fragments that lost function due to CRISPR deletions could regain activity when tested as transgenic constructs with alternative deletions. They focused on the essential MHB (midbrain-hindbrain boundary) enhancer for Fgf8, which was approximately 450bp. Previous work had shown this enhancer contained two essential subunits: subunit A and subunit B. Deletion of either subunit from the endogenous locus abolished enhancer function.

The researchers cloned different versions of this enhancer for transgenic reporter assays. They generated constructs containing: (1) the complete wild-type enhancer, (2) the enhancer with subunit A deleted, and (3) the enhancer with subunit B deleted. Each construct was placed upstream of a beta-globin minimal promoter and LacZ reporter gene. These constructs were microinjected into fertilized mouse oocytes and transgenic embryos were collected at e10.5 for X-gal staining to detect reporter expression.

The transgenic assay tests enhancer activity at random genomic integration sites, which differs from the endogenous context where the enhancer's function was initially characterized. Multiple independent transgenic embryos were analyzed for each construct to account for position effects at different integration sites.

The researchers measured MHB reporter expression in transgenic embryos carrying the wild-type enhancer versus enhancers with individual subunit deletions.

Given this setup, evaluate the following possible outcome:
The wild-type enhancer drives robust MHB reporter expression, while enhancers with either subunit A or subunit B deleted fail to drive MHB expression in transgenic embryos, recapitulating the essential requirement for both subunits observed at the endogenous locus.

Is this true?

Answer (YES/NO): YES